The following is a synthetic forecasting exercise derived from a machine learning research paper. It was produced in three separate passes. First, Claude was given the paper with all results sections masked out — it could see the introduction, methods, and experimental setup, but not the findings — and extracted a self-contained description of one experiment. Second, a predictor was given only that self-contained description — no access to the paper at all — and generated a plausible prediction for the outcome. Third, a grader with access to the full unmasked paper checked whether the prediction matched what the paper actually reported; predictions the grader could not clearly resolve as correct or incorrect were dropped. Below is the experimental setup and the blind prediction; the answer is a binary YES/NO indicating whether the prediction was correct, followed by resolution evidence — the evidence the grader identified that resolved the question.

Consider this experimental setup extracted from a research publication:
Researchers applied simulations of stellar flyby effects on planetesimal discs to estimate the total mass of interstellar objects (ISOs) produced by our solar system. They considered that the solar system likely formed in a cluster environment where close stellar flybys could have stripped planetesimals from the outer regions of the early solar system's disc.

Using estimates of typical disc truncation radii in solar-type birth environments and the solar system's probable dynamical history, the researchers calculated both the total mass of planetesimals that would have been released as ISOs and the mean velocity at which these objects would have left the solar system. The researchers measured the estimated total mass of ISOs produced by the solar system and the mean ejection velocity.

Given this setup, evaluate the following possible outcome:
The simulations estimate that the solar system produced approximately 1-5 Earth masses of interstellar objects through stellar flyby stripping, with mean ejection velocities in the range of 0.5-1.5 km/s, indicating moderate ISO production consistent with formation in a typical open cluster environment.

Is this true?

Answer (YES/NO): YES